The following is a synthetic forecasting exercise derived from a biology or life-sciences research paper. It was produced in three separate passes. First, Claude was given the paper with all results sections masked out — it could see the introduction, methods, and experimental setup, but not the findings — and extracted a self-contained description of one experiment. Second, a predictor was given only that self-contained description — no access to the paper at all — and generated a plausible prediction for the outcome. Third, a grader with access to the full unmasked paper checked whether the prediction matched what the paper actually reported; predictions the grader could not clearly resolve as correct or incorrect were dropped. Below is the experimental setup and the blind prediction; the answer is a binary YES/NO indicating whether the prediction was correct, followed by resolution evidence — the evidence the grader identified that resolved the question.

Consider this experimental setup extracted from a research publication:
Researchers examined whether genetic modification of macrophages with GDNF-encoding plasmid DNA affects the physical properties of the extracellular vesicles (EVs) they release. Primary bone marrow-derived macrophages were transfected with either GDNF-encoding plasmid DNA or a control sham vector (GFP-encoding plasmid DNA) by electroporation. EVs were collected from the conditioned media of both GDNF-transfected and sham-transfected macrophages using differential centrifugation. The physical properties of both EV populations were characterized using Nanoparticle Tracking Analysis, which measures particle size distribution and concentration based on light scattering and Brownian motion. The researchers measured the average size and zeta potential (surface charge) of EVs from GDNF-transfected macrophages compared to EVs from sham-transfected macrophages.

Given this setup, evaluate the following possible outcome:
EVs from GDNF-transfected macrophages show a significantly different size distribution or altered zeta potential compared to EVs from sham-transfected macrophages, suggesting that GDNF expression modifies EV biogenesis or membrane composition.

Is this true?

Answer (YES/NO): NO